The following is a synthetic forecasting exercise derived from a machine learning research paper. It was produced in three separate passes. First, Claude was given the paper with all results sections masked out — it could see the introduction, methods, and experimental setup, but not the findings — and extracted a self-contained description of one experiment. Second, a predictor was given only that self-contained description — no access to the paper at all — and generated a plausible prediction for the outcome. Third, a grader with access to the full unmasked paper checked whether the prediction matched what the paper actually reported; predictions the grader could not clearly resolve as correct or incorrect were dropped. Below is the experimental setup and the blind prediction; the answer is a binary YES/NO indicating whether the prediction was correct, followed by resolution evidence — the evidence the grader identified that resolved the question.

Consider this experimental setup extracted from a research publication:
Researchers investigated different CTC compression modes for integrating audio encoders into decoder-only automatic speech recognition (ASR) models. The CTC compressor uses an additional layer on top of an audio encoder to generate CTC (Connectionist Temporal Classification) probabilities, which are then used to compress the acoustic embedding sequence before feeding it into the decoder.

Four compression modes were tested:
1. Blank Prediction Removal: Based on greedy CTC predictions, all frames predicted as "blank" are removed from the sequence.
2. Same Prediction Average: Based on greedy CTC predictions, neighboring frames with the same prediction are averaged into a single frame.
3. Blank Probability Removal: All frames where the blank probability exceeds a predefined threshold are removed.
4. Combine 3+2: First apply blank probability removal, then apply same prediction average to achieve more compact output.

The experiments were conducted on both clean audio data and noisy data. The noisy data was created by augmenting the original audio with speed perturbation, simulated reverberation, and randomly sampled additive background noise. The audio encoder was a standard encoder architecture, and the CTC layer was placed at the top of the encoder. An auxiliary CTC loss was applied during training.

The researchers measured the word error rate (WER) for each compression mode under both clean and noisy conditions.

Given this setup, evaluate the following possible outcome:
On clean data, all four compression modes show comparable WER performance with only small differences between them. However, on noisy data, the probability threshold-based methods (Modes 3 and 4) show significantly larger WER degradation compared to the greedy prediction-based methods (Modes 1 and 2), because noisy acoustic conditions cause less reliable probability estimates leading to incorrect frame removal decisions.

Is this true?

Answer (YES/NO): NO